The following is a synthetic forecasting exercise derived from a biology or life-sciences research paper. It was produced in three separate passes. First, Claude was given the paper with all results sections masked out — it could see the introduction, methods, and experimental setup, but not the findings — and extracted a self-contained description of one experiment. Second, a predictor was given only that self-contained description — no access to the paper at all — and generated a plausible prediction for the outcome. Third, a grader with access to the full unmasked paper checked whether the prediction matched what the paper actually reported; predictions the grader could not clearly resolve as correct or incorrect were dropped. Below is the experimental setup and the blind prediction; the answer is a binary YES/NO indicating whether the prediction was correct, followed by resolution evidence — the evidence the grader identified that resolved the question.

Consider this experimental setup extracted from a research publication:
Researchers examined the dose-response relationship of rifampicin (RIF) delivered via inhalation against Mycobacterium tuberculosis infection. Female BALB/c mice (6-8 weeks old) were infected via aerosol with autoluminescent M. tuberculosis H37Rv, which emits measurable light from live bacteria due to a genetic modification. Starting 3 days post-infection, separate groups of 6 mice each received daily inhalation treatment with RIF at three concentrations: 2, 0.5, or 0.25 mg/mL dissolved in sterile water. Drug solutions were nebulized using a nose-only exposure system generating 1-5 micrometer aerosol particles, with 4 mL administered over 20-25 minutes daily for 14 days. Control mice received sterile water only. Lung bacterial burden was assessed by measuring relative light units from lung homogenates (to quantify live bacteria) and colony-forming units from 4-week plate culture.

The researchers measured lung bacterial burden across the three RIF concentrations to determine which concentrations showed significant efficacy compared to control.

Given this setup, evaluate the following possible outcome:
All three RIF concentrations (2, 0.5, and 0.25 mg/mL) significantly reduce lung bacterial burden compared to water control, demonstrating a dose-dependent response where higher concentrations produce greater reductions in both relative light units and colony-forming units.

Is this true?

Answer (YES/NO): NO